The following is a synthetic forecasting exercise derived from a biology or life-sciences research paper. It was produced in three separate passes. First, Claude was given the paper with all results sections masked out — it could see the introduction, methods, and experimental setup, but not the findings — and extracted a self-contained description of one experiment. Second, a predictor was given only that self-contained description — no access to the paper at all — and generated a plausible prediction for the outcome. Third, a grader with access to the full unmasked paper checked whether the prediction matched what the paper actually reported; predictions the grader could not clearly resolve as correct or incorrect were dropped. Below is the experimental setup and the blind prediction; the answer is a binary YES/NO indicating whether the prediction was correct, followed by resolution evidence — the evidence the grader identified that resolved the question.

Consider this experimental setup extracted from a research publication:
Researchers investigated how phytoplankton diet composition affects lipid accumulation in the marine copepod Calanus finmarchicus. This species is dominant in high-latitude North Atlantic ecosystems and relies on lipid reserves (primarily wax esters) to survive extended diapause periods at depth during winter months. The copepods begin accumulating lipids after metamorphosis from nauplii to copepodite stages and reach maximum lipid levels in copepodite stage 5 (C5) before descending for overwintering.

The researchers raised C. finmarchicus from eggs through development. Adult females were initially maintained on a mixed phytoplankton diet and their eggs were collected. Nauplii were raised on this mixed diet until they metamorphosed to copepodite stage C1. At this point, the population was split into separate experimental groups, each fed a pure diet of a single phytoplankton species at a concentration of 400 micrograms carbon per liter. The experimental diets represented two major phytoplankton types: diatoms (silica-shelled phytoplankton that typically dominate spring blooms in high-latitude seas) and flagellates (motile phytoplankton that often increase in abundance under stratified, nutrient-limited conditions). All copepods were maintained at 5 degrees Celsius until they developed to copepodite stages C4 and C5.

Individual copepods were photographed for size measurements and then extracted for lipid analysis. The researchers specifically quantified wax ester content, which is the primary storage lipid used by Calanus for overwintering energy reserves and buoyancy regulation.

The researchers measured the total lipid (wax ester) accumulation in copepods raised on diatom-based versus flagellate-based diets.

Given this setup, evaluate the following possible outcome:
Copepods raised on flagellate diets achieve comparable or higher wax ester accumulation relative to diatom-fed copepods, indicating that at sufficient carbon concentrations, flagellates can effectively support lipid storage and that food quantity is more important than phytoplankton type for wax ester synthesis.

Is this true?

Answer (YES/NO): NO